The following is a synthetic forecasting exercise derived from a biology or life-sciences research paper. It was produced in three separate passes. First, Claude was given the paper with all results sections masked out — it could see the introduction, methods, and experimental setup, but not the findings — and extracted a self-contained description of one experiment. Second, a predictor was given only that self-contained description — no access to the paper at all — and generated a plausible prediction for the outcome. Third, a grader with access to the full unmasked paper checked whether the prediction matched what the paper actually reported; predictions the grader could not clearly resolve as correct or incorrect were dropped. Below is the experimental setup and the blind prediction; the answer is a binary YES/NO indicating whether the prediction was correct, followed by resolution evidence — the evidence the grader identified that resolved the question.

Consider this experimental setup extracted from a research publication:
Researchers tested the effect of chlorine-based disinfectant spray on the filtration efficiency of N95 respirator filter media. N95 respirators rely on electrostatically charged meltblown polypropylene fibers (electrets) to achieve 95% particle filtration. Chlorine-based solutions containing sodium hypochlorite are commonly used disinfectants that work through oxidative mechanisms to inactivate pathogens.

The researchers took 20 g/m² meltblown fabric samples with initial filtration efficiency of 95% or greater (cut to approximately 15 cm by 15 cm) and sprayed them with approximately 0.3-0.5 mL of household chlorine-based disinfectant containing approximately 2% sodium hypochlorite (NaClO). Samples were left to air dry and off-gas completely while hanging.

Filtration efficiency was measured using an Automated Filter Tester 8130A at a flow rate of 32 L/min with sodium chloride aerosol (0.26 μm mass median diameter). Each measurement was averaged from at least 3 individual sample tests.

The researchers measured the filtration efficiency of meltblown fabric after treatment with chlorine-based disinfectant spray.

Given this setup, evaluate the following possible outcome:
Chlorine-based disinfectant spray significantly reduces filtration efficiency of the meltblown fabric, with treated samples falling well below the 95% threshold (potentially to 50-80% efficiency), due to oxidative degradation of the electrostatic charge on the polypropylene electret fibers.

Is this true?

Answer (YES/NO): NO